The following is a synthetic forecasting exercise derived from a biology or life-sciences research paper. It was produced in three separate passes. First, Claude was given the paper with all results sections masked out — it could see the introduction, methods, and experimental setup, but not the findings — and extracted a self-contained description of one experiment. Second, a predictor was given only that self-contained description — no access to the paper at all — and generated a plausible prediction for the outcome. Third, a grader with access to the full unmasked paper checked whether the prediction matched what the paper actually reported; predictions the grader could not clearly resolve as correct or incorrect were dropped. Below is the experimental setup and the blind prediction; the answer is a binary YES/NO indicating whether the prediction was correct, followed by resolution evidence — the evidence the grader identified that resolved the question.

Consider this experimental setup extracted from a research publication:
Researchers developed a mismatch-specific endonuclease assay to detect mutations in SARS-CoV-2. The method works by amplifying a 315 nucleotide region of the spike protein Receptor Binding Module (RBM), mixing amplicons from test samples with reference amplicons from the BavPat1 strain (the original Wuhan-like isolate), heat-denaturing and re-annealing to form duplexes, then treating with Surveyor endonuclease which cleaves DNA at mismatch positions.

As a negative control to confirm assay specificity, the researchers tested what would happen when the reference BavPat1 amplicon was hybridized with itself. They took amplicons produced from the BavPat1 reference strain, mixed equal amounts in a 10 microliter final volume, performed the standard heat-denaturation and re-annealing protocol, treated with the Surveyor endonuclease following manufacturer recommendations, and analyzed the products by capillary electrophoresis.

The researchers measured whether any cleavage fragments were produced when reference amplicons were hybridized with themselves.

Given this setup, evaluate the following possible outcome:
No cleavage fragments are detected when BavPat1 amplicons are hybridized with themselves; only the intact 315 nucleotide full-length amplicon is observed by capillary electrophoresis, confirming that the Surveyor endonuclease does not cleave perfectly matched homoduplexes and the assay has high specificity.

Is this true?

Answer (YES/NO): NO